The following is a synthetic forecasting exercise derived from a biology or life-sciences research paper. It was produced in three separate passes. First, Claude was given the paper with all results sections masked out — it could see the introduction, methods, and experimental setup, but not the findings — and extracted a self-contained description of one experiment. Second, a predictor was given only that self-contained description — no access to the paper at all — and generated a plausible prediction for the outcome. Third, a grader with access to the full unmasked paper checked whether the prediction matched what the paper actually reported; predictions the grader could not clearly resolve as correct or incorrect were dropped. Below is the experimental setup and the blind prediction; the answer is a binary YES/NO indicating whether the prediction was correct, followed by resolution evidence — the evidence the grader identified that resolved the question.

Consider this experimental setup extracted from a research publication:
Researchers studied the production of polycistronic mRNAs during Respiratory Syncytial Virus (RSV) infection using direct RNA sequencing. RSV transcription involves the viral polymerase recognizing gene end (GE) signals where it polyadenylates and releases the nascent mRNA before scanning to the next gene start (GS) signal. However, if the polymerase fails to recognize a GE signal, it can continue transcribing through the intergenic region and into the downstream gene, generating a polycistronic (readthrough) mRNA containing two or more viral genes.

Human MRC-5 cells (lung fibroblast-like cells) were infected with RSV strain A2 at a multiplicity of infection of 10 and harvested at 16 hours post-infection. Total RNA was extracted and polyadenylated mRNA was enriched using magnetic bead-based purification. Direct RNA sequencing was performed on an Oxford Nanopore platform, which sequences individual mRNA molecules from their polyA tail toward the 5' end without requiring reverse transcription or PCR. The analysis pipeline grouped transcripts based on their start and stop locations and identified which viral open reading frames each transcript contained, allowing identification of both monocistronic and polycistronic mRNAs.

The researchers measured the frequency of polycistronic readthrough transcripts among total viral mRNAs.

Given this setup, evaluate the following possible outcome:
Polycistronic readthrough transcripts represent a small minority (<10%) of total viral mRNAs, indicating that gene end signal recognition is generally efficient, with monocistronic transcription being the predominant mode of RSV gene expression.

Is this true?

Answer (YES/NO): NO